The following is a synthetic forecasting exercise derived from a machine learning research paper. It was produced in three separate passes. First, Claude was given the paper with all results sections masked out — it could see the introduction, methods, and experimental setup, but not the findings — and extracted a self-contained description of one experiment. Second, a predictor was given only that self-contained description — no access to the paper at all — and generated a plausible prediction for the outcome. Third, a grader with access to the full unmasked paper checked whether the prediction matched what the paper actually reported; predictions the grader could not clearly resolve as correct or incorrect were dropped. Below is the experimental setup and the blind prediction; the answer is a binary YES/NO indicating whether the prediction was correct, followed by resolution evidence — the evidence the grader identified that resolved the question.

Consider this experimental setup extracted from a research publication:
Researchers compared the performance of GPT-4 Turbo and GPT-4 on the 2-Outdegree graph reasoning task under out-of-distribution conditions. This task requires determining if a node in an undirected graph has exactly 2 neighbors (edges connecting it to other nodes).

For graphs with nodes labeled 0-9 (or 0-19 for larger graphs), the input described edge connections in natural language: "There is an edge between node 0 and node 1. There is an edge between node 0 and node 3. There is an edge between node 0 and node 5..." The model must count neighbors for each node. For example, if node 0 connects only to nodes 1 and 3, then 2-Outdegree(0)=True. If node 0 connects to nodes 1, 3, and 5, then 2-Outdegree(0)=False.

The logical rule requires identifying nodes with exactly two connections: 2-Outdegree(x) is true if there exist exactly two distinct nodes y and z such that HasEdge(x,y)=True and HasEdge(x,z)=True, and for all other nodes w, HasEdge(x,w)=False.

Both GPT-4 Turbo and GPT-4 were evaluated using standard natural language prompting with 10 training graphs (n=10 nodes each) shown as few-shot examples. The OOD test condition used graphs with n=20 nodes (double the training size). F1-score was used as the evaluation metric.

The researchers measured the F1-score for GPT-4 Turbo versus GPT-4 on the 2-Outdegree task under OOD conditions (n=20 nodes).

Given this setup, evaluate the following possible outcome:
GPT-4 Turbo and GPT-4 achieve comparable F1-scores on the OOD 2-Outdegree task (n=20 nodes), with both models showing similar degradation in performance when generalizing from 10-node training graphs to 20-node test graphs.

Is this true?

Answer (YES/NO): NO